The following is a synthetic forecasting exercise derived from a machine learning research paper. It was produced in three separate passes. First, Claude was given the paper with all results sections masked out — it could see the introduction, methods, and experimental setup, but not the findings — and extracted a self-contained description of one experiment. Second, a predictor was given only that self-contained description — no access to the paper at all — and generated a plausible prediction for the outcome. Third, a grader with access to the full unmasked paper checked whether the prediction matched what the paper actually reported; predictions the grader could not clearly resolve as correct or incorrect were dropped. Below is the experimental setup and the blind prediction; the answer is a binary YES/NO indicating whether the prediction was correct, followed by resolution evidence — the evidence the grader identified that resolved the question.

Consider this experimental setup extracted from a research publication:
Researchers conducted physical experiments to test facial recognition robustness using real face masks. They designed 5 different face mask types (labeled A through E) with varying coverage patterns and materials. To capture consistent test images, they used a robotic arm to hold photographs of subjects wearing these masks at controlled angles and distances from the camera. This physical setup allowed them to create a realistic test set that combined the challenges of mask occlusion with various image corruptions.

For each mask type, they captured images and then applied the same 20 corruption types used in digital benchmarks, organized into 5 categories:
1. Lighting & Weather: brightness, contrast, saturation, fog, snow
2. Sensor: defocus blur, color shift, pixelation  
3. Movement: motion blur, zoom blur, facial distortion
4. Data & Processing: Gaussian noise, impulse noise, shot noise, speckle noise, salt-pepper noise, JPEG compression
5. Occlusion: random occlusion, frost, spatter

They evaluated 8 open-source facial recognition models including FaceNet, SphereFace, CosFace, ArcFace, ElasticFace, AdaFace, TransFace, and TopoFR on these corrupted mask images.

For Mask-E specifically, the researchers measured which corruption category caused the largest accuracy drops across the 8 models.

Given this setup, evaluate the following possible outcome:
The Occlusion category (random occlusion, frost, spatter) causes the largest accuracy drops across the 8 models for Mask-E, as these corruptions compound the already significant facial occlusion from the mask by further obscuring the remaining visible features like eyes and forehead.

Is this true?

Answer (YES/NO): NO